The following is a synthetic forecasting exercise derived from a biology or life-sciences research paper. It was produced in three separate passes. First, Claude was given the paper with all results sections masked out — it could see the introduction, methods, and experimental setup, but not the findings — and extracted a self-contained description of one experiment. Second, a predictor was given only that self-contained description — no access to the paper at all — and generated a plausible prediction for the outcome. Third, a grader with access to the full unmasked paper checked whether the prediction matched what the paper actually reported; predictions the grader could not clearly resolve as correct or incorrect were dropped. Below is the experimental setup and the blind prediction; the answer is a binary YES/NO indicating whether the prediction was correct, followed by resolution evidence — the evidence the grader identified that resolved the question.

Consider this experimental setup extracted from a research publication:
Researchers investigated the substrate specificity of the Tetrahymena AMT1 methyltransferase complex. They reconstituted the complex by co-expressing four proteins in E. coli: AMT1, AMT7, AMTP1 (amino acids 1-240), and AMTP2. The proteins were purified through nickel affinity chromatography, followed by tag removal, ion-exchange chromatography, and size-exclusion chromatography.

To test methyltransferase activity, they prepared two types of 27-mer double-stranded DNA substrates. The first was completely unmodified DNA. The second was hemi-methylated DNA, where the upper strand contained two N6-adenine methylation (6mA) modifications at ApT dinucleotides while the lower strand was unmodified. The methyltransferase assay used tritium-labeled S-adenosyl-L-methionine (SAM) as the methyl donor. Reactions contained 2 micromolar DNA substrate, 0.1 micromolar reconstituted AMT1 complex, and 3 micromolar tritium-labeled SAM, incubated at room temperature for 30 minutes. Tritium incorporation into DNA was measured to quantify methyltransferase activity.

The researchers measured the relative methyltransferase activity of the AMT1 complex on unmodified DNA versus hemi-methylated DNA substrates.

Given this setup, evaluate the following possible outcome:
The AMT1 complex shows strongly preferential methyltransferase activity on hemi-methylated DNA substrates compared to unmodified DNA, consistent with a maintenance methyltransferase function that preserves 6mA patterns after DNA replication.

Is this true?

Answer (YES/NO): YES